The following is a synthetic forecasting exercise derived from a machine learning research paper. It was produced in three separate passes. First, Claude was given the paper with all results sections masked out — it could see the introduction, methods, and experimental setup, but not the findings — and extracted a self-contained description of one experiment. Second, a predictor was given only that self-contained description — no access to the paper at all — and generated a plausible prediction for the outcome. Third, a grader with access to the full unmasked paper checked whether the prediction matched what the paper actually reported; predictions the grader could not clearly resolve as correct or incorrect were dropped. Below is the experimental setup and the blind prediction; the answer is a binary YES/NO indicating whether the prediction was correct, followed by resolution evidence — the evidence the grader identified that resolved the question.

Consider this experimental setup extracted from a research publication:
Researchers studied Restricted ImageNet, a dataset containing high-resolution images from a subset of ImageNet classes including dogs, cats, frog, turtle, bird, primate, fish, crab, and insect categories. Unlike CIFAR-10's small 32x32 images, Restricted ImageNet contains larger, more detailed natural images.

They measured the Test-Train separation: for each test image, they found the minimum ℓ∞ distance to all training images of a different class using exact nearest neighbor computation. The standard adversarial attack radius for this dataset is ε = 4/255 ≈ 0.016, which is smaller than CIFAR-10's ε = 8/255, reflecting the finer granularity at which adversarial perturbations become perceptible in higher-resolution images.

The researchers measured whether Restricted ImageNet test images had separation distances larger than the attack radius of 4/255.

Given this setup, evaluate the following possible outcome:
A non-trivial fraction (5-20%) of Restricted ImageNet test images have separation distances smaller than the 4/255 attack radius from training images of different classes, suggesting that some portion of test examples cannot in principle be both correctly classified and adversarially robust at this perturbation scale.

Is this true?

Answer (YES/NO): NO